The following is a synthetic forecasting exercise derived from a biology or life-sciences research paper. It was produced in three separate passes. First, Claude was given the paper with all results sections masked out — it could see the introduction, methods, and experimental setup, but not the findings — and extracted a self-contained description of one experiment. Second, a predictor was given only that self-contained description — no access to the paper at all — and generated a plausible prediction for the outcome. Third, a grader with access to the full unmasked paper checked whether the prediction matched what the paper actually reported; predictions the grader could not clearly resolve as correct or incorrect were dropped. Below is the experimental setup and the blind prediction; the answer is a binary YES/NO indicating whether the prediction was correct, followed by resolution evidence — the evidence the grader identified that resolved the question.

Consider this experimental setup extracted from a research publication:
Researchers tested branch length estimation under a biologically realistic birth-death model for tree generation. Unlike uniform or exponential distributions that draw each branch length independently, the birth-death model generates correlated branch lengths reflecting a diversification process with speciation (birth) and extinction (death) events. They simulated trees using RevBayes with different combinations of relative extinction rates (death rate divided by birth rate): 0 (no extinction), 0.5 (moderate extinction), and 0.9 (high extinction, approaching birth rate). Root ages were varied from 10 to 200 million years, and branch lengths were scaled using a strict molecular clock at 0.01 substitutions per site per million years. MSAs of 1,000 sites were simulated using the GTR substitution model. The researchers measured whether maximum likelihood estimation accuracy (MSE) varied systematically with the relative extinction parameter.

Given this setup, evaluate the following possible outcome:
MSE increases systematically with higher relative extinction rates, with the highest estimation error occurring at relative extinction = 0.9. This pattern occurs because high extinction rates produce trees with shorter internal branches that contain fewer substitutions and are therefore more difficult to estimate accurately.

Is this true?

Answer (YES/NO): NO